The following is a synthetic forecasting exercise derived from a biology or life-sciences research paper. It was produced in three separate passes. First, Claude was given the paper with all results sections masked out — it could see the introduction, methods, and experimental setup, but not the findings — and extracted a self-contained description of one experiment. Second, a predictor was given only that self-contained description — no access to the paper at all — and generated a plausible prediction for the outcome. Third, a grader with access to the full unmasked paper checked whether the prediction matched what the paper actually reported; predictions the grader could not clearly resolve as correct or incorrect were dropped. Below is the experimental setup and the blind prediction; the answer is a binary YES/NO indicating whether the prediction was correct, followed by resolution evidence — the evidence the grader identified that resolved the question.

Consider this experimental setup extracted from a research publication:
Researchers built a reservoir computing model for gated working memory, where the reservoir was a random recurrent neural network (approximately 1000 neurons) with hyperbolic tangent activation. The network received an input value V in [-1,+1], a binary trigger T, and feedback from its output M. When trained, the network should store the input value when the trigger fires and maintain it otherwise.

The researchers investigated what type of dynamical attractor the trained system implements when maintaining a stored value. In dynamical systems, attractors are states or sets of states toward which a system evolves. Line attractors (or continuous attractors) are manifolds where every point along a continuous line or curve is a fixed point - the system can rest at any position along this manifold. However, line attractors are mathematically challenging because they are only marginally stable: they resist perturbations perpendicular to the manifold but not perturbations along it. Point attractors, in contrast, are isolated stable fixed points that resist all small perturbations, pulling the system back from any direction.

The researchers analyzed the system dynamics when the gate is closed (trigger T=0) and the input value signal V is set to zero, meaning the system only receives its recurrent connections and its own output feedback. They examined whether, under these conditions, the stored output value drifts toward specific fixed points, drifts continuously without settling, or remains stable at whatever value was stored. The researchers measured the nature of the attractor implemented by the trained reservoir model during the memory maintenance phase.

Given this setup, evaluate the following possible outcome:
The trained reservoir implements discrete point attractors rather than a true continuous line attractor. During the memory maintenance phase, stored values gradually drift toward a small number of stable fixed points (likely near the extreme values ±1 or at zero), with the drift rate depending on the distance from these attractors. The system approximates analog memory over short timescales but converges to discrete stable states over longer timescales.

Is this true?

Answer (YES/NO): NO